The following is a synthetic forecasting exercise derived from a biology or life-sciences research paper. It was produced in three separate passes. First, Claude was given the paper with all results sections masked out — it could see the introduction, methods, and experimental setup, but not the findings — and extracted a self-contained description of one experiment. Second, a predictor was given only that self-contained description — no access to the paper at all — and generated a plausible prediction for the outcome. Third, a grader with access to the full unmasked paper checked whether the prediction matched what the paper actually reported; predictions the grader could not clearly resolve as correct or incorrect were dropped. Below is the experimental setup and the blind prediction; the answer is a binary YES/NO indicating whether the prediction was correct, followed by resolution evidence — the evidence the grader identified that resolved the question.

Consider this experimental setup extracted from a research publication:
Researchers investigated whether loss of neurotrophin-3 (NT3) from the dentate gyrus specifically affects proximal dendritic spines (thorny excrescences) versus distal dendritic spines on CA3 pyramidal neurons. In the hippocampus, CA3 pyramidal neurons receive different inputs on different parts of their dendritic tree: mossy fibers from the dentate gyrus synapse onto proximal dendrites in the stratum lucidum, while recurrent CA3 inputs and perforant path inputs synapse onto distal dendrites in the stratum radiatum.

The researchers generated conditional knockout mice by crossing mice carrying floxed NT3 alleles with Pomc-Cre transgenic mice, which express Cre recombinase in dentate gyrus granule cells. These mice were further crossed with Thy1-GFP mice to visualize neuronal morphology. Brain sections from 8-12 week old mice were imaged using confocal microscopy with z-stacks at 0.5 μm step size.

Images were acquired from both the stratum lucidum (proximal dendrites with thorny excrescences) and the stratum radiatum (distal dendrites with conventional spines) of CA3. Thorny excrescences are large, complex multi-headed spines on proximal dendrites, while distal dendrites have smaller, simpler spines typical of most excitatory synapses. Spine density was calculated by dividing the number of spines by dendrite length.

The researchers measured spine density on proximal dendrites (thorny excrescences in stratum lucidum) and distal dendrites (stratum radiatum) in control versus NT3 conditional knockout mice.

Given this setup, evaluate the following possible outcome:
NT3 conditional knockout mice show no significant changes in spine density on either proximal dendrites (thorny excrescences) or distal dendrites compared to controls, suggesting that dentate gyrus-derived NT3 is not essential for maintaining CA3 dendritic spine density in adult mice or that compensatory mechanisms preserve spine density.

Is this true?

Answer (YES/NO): NO